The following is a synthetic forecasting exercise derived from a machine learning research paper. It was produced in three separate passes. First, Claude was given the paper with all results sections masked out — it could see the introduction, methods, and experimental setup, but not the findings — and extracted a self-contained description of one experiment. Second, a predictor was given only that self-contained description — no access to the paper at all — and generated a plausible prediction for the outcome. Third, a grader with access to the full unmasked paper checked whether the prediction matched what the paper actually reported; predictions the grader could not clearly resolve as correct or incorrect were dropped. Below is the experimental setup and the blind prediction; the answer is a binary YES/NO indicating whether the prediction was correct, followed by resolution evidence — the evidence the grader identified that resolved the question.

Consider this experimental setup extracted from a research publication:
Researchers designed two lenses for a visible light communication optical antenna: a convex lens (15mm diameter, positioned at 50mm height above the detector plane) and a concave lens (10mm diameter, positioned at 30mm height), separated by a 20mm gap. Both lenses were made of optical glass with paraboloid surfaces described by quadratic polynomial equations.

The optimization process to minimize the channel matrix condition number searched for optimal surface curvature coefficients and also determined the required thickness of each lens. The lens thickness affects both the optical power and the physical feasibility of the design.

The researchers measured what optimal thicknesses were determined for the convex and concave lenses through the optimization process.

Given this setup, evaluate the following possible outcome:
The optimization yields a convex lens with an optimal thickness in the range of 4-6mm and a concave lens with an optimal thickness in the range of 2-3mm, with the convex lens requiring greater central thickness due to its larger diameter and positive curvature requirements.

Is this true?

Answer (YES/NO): NO